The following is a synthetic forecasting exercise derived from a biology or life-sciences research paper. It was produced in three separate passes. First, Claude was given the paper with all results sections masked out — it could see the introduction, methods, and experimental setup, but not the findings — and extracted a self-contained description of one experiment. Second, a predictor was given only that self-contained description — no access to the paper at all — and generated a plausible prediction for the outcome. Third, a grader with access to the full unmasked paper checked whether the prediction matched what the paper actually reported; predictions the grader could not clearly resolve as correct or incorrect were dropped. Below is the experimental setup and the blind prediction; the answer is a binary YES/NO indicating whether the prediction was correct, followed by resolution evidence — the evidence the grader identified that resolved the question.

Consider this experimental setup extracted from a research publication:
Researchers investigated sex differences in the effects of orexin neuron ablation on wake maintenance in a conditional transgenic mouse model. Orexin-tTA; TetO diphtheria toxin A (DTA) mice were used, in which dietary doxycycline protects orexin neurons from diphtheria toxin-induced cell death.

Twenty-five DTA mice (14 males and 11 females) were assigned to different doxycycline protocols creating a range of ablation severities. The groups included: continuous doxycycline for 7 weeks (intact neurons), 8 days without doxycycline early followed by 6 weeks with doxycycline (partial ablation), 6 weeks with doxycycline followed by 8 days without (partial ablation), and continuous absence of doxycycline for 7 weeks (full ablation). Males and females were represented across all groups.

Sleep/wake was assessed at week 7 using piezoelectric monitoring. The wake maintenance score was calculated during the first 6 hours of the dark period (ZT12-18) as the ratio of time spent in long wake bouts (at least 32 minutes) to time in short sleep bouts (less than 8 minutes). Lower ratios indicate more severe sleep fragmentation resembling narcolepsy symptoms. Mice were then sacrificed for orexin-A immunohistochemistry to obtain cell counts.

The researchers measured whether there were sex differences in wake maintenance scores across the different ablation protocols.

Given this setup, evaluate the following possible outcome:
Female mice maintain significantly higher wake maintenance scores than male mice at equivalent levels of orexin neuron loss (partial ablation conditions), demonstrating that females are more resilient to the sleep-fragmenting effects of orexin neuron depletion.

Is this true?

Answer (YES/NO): NO